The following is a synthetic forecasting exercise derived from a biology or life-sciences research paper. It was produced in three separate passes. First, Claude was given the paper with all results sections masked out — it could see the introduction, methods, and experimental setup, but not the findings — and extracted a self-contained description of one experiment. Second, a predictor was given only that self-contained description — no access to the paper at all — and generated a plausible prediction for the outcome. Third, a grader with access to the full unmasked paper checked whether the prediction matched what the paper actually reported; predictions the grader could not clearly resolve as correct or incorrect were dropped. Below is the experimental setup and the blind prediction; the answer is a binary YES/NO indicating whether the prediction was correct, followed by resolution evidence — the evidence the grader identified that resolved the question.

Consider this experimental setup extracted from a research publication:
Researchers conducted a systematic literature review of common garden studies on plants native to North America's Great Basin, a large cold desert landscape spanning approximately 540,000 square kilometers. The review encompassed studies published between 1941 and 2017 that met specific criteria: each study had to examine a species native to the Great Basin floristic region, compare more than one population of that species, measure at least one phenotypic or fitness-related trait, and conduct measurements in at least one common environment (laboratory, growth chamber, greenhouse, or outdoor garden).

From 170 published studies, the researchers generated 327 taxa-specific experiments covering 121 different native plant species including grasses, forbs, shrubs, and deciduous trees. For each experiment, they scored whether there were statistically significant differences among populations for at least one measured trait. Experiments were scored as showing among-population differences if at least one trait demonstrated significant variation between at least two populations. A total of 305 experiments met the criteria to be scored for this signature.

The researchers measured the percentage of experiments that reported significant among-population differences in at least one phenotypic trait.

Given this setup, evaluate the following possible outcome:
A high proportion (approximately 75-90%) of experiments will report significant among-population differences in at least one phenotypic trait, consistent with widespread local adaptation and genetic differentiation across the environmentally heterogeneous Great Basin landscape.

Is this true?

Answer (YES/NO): YES